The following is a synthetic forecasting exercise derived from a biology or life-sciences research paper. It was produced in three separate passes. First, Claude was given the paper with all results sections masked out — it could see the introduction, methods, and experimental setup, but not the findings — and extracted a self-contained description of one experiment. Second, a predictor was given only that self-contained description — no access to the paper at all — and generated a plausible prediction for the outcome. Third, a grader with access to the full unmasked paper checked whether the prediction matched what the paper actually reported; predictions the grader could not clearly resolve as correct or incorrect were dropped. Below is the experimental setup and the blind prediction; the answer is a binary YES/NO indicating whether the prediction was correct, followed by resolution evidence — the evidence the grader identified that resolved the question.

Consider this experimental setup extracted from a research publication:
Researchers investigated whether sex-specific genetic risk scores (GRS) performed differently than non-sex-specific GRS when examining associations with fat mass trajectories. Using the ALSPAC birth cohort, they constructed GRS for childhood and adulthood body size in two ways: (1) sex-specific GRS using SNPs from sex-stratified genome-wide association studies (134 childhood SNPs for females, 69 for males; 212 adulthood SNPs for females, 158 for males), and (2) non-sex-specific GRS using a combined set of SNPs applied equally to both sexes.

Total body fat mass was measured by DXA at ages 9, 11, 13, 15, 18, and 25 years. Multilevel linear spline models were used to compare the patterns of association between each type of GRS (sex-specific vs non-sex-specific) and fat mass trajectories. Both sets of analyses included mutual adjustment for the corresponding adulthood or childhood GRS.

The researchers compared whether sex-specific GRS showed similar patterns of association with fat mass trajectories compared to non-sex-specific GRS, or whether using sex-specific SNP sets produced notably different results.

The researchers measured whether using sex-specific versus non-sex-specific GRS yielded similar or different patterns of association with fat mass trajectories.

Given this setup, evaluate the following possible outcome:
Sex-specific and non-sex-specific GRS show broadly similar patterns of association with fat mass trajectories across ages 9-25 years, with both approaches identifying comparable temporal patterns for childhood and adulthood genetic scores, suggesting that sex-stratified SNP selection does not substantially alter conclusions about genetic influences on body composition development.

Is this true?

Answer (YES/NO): NO